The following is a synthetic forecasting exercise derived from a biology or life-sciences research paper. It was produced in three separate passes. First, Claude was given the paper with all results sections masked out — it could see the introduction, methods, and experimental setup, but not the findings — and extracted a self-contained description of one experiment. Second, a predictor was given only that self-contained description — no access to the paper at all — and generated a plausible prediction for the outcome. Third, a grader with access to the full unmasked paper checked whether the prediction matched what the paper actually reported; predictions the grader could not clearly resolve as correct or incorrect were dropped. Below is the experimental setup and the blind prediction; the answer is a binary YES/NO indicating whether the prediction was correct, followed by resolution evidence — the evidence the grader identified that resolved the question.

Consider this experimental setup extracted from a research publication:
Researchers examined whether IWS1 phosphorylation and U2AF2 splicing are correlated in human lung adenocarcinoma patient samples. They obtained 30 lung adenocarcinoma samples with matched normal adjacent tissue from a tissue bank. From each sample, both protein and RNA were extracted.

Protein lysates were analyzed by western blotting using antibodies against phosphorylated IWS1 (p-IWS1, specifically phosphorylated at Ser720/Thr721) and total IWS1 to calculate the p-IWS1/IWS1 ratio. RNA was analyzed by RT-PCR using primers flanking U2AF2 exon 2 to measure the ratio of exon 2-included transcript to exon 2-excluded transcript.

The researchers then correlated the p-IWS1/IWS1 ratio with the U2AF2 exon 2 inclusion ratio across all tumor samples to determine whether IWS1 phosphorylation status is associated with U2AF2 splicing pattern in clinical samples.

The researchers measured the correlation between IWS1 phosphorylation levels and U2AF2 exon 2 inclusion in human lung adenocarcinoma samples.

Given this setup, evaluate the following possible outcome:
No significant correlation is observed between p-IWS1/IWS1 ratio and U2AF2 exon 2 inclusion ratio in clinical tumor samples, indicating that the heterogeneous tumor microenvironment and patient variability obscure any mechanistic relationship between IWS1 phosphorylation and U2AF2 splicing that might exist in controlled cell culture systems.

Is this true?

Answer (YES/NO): NO